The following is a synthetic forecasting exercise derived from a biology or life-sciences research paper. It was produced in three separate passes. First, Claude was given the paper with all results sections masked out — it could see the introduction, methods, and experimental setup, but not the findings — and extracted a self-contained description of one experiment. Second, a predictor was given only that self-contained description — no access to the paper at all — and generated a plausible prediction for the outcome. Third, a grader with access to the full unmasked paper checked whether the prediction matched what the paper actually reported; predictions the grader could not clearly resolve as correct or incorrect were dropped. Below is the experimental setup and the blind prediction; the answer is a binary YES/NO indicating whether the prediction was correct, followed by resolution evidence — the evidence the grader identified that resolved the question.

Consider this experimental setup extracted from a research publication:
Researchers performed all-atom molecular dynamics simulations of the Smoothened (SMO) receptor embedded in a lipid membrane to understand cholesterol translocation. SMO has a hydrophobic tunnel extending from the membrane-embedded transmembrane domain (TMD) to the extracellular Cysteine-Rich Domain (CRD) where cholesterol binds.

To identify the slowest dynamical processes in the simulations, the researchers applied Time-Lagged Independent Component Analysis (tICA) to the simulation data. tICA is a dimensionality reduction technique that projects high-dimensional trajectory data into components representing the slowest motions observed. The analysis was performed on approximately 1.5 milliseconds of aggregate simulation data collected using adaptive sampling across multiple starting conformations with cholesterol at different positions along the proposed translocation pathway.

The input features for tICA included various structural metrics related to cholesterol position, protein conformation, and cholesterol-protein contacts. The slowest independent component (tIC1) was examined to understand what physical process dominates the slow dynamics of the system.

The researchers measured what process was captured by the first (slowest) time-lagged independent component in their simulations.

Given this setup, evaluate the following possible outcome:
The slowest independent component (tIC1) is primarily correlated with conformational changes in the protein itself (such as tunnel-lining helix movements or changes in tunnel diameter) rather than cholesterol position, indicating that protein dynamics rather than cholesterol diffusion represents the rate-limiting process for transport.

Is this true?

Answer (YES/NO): NO